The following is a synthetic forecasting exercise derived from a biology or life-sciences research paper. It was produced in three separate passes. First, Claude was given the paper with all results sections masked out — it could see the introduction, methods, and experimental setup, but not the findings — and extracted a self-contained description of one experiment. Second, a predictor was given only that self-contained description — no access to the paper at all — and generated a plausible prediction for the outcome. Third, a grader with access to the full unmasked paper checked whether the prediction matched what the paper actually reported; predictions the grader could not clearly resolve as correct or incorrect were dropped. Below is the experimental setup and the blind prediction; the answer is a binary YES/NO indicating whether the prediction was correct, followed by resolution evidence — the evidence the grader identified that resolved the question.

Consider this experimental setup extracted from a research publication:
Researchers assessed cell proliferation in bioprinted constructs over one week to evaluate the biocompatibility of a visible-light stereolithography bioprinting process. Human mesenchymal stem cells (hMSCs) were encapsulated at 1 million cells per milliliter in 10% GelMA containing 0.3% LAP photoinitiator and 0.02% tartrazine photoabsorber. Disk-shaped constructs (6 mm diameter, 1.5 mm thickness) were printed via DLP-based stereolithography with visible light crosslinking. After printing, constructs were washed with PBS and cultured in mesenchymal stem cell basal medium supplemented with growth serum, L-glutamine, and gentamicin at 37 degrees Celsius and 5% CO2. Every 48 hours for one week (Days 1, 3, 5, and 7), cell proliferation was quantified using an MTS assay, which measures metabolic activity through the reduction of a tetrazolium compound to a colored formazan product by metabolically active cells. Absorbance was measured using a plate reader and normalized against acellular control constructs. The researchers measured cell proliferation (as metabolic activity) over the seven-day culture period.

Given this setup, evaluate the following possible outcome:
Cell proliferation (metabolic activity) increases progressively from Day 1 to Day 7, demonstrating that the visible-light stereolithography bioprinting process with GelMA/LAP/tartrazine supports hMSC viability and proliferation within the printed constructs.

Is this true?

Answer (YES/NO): YES